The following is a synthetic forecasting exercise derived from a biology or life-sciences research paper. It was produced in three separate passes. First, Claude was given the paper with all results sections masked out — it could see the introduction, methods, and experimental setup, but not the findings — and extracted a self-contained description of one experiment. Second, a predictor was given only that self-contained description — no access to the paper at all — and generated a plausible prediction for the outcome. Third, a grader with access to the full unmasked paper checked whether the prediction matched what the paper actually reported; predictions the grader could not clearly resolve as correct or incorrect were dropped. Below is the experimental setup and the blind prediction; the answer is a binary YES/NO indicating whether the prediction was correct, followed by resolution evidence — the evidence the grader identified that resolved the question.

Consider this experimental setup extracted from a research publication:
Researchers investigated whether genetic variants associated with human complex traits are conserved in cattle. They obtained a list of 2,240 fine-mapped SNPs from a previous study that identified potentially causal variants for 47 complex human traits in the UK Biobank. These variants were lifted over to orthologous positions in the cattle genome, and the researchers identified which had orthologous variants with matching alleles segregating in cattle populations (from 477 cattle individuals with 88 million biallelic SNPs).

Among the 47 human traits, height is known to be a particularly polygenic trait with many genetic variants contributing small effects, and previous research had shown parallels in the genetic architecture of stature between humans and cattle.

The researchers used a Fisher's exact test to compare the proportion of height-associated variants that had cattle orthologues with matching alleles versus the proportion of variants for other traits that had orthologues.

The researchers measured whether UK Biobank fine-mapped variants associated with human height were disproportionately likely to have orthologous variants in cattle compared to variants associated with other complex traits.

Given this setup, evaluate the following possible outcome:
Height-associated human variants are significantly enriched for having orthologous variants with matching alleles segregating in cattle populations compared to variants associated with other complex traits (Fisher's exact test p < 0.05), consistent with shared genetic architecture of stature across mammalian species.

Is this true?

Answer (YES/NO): YES